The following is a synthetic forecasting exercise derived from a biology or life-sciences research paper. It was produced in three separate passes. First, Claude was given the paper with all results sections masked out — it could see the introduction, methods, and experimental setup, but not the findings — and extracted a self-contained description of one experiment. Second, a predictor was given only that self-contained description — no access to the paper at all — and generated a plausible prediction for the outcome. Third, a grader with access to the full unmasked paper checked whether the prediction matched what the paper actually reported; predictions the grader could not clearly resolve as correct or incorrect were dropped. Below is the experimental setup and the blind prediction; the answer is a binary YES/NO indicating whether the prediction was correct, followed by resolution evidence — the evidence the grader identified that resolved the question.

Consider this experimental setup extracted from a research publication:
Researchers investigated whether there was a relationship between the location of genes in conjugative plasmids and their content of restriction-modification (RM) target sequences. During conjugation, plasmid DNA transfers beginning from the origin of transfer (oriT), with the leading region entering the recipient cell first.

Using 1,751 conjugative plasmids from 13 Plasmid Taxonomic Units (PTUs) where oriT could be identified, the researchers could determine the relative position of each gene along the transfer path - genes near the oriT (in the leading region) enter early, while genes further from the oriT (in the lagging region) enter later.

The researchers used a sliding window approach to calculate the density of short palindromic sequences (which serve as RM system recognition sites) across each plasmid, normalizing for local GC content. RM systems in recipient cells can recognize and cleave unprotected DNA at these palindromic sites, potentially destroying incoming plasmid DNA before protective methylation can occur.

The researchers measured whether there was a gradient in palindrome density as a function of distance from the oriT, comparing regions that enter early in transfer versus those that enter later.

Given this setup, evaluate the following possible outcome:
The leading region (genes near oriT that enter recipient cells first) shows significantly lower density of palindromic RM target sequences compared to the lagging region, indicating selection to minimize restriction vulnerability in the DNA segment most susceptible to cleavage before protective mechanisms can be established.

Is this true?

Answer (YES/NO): YES